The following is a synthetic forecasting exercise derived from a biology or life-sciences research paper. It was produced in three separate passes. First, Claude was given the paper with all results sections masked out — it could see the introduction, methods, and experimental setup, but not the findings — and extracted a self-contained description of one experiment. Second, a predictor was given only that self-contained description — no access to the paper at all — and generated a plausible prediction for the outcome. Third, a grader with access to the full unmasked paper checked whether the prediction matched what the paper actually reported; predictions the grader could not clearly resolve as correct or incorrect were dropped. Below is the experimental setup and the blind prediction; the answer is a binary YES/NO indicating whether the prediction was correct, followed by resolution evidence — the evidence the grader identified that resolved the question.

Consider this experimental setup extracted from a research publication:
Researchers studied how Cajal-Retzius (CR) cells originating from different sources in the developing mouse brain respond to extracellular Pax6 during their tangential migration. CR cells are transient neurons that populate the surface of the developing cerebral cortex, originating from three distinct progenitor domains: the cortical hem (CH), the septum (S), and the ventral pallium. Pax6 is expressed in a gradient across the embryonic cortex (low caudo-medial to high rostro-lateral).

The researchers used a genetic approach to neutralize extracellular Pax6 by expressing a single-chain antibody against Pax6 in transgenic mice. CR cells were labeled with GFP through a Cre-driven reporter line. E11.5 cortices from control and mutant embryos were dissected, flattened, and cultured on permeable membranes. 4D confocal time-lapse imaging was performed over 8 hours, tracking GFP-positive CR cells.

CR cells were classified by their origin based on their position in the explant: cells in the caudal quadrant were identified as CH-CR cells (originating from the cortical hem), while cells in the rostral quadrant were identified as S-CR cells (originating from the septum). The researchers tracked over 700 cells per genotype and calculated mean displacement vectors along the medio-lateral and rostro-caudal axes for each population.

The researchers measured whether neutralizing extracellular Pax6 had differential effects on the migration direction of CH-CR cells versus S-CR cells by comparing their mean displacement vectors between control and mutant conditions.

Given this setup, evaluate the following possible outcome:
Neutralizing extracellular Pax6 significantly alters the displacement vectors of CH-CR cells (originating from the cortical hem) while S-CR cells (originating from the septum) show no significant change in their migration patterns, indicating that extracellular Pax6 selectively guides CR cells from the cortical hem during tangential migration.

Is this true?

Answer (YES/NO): NO